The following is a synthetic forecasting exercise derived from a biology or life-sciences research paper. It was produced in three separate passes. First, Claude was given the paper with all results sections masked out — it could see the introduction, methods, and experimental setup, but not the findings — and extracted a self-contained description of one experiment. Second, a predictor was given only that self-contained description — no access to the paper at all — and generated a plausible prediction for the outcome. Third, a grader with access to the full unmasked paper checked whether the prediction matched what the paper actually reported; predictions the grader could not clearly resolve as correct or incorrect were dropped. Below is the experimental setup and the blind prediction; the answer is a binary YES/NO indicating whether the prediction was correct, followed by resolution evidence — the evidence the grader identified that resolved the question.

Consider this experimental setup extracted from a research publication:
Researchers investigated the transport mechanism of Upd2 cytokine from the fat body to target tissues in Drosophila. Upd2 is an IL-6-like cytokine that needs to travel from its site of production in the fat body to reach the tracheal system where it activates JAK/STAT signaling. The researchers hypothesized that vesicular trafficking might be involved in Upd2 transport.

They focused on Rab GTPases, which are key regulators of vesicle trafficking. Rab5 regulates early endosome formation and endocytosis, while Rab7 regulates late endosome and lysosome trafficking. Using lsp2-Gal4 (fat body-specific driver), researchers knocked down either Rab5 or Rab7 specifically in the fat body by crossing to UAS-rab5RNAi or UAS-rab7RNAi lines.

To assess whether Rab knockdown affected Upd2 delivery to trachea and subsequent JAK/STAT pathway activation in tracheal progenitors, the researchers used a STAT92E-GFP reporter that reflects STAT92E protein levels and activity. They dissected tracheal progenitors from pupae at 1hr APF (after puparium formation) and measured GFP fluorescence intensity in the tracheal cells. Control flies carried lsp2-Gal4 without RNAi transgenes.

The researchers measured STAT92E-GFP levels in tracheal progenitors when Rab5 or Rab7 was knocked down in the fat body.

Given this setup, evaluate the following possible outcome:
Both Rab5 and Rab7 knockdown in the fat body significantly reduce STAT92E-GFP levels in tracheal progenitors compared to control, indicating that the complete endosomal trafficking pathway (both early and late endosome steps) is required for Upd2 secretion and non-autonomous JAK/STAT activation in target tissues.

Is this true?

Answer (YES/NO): YES